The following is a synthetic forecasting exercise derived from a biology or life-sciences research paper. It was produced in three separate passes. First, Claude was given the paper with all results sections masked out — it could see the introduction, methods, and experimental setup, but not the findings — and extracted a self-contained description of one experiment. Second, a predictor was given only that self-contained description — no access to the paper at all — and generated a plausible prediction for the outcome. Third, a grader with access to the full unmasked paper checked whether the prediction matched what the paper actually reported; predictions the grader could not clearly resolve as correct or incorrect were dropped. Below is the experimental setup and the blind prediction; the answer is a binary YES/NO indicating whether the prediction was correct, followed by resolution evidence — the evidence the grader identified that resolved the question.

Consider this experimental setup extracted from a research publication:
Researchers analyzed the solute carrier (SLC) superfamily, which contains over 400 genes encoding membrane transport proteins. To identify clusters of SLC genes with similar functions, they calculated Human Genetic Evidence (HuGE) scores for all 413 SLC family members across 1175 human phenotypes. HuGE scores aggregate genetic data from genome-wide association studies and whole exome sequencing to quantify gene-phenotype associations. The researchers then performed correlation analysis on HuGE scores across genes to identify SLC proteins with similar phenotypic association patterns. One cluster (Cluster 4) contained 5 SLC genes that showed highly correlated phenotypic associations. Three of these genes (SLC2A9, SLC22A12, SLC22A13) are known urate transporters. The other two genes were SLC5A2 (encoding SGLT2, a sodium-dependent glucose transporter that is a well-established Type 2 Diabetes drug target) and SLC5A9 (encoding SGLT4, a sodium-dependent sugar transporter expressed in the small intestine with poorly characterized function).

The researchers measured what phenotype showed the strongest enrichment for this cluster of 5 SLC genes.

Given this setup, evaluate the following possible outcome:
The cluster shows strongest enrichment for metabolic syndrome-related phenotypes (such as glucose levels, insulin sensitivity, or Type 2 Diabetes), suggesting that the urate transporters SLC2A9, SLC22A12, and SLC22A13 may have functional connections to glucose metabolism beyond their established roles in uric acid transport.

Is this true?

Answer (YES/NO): NO